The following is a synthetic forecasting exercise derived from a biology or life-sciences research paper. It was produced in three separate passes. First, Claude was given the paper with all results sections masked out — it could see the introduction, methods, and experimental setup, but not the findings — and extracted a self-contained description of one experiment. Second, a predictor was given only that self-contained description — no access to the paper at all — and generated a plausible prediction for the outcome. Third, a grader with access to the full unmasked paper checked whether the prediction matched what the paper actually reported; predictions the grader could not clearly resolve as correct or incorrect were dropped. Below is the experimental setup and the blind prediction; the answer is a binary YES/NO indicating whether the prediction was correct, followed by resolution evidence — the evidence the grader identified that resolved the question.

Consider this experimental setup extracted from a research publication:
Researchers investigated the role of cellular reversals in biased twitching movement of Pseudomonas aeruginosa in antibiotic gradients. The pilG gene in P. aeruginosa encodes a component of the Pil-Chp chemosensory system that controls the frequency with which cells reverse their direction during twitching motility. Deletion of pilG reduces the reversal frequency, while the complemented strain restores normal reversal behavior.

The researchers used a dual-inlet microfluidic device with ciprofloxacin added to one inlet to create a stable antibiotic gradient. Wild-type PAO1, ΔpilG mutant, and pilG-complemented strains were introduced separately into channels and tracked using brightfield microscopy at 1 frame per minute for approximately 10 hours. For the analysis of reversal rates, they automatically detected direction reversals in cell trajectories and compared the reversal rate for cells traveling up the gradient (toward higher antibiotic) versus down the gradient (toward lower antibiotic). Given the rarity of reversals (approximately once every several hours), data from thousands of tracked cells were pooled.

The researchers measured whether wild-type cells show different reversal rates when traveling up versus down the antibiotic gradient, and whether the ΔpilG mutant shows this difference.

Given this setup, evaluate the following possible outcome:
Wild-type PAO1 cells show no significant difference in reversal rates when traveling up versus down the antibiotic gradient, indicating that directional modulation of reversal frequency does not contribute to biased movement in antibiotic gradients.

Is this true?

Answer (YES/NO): NO